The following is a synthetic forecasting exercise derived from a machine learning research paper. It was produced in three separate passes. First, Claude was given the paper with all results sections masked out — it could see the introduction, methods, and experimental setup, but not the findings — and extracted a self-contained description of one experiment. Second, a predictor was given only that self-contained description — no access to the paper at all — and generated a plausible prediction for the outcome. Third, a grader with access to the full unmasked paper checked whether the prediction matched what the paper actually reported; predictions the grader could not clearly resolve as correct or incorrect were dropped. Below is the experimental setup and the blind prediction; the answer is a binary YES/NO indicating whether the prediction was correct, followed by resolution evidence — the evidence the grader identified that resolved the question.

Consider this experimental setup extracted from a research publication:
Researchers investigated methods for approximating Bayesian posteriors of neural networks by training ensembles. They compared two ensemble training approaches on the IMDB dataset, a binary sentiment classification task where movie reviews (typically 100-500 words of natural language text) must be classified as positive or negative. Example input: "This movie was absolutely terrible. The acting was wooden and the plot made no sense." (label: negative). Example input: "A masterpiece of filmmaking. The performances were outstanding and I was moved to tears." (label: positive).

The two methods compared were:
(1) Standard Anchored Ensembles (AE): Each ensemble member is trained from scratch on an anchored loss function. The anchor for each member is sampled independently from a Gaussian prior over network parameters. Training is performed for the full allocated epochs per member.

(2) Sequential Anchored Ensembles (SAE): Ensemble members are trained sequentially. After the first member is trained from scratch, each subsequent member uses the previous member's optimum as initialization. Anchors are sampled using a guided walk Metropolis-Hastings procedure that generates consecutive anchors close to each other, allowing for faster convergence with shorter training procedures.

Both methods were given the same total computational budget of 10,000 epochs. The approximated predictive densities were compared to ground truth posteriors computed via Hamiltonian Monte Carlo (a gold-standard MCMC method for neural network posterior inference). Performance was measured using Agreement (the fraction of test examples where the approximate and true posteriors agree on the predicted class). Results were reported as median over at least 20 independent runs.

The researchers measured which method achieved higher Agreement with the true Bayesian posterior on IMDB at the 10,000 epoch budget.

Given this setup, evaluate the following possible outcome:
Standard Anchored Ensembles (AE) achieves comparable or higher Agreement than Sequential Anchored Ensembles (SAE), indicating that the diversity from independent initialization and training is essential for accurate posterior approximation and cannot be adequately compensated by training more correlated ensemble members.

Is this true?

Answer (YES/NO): YES